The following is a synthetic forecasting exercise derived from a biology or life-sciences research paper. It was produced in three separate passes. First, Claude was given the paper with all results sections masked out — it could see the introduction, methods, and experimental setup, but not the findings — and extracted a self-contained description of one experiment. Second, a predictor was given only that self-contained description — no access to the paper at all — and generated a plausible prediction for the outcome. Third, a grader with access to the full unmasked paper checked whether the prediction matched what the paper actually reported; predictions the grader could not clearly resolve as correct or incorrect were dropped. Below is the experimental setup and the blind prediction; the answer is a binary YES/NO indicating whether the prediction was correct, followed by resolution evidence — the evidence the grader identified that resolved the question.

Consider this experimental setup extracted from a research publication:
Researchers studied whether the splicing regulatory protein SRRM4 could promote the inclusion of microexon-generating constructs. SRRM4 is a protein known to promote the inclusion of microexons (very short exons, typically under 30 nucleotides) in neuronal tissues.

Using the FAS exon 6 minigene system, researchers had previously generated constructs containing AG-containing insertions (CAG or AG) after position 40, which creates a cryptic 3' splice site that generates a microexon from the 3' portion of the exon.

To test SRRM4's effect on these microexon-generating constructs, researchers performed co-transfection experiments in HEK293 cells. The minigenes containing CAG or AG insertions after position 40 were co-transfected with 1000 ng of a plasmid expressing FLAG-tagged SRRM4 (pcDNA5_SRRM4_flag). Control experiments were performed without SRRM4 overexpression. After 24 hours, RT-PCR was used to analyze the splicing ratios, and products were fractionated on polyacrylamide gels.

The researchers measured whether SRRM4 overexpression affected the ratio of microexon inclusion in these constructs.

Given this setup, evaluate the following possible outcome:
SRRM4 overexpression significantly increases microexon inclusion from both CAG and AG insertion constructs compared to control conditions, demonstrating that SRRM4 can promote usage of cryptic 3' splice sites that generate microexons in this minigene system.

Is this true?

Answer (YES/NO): YES